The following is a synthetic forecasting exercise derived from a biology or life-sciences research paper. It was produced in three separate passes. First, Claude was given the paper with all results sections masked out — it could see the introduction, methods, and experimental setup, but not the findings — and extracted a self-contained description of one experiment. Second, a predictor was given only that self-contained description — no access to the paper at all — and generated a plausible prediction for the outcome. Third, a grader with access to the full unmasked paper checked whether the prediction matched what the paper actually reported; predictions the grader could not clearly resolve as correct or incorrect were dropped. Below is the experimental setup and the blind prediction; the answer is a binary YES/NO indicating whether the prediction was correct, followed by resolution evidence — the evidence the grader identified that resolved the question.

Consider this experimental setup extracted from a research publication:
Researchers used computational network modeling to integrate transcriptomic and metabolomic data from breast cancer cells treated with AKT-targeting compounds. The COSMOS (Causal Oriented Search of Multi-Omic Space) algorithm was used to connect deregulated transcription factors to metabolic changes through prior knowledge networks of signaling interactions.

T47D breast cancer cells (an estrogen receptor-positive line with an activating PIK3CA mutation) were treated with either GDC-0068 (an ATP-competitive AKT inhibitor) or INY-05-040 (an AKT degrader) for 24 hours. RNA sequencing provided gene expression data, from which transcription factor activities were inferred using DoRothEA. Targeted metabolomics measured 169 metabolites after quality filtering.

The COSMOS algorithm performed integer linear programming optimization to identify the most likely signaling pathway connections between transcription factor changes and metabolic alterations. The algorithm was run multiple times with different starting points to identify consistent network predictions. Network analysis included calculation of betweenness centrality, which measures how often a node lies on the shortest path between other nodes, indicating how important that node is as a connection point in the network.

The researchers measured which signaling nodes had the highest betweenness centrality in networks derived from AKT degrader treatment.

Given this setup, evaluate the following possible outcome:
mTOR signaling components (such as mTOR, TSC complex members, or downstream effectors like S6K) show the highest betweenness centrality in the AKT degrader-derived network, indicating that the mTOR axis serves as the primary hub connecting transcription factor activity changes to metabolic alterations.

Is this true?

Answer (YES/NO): NO